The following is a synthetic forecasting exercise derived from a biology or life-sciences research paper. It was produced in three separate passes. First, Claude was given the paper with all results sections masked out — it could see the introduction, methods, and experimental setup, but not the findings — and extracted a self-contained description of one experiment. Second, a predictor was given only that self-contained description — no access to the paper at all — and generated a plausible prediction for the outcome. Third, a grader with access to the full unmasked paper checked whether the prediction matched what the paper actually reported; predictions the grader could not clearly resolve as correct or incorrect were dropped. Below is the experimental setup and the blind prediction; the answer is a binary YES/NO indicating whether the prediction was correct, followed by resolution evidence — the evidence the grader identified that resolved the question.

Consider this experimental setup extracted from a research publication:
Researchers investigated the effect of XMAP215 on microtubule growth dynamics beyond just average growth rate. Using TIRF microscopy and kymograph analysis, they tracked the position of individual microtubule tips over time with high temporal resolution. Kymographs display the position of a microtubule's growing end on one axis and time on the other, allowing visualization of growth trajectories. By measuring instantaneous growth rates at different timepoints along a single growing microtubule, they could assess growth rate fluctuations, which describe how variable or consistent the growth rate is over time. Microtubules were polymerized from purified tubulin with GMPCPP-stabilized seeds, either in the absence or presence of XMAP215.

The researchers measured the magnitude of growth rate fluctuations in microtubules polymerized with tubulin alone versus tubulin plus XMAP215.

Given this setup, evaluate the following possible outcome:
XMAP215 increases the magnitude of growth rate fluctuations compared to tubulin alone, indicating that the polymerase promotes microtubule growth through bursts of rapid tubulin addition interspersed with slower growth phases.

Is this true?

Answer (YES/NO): NO